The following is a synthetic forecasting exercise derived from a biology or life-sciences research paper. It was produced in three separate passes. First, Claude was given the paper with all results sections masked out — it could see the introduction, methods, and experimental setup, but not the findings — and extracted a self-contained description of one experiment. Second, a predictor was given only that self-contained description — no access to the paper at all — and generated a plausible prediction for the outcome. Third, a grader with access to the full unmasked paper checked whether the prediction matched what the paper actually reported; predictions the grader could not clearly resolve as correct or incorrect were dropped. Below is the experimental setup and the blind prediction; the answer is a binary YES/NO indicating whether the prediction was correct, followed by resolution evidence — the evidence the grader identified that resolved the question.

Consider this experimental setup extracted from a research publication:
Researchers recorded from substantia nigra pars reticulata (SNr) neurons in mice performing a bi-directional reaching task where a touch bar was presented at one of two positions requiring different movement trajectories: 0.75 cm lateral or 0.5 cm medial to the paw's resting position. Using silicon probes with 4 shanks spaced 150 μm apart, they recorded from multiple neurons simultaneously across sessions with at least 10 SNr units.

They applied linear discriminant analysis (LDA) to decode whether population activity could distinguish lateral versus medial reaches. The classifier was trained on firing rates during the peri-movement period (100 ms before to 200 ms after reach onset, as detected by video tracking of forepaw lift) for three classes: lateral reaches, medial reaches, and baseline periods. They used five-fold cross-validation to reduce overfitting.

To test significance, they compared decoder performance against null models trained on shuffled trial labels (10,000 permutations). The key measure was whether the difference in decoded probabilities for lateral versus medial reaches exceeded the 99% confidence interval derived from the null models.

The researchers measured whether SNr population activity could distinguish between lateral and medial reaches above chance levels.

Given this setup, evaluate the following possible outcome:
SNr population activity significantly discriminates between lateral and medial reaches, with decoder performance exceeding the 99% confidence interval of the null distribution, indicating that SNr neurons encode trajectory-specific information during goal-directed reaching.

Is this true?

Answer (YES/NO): NO